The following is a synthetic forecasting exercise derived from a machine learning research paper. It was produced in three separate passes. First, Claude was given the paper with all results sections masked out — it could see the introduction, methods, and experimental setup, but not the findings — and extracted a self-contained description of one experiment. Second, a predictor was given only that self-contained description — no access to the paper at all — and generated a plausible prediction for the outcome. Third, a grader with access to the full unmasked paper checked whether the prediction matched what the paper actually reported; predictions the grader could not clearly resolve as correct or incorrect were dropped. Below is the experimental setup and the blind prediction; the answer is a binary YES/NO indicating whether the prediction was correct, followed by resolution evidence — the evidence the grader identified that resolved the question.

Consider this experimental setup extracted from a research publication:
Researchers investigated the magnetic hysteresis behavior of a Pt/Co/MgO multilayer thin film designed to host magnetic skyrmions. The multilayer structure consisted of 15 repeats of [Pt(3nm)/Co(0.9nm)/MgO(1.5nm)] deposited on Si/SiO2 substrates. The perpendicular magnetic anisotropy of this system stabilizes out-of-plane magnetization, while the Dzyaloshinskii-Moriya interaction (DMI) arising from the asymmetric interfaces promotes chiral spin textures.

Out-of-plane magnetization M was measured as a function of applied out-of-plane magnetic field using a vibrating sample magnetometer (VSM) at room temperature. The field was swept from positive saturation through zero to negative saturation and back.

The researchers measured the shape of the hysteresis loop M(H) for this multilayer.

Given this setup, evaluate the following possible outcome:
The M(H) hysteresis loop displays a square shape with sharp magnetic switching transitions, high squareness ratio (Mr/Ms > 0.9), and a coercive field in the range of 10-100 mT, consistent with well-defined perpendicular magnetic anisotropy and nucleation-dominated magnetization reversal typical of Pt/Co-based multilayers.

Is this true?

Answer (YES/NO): NO